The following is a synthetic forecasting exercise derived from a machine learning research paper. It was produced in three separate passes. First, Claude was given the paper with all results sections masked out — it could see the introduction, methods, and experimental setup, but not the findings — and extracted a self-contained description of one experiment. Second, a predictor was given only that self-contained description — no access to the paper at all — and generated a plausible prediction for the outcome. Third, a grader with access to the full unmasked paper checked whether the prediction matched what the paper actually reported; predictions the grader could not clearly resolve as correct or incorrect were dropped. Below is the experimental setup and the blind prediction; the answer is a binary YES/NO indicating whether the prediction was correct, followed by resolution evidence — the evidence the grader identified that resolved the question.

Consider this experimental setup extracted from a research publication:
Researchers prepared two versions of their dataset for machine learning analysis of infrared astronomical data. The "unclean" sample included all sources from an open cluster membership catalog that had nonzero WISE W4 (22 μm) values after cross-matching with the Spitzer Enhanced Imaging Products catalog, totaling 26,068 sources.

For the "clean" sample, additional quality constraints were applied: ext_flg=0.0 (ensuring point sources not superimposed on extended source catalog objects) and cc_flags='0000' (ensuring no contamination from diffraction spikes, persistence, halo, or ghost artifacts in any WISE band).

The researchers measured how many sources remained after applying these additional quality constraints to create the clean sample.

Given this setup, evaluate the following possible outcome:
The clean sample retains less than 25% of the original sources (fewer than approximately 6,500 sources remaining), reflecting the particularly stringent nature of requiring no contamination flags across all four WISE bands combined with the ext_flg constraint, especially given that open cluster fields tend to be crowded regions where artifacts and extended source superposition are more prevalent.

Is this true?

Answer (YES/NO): NO